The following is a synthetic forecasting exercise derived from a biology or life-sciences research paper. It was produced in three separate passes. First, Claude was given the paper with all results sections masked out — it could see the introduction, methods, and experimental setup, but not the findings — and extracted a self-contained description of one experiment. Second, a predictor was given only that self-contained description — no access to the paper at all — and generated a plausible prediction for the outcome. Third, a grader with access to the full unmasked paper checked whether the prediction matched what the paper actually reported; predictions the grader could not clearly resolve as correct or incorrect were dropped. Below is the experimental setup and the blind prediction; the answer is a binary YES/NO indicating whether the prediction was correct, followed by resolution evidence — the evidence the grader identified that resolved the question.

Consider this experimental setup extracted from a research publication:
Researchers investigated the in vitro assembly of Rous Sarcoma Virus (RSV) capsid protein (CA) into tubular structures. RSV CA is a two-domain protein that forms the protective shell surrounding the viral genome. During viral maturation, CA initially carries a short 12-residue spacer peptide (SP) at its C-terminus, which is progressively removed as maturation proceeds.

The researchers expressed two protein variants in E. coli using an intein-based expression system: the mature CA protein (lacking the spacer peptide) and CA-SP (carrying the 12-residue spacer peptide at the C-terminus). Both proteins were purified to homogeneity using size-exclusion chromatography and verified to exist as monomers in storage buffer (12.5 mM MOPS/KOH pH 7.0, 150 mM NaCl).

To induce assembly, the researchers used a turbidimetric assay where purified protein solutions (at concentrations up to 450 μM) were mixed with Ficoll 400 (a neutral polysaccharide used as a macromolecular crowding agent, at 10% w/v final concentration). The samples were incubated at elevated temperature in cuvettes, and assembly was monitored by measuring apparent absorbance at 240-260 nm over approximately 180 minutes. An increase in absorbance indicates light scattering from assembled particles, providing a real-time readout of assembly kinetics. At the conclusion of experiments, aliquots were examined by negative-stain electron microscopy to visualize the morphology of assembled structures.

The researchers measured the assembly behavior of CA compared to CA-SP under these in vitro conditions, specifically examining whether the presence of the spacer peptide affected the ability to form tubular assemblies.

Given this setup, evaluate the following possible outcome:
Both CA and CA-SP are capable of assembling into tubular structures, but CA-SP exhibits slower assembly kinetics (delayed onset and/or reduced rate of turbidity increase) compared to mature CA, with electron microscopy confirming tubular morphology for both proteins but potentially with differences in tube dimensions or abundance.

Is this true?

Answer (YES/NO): NO